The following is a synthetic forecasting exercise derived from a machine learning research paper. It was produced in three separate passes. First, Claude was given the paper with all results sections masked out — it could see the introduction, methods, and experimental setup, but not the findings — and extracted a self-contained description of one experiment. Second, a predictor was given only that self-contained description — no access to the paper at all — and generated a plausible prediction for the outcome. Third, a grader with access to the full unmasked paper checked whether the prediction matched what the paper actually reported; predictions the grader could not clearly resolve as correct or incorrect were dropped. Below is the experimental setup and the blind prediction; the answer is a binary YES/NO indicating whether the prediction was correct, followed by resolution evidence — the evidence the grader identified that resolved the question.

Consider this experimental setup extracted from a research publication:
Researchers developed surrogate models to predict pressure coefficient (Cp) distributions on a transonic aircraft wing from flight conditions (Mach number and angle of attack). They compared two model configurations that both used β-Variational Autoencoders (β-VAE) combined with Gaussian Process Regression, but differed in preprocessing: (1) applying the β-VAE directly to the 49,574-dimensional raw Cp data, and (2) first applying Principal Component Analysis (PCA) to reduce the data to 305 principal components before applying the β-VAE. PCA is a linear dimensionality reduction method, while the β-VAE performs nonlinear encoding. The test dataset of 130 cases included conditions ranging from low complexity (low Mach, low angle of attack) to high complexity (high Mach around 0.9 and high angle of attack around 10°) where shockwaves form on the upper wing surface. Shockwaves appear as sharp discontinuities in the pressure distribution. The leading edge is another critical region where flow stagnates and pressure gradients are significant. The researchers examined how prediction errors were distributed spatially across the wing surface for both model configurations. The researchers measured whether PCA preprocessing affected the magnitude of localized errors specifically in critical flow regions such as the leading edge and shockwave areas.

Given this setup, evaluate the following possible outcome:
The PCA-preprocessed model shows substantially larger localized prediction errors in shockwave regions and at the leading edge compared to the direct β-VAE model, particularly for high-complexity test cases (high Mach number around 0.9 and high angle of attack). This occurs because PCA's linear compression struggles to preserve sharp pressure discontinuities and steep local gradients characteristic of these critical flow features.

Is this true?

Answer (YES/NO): NO